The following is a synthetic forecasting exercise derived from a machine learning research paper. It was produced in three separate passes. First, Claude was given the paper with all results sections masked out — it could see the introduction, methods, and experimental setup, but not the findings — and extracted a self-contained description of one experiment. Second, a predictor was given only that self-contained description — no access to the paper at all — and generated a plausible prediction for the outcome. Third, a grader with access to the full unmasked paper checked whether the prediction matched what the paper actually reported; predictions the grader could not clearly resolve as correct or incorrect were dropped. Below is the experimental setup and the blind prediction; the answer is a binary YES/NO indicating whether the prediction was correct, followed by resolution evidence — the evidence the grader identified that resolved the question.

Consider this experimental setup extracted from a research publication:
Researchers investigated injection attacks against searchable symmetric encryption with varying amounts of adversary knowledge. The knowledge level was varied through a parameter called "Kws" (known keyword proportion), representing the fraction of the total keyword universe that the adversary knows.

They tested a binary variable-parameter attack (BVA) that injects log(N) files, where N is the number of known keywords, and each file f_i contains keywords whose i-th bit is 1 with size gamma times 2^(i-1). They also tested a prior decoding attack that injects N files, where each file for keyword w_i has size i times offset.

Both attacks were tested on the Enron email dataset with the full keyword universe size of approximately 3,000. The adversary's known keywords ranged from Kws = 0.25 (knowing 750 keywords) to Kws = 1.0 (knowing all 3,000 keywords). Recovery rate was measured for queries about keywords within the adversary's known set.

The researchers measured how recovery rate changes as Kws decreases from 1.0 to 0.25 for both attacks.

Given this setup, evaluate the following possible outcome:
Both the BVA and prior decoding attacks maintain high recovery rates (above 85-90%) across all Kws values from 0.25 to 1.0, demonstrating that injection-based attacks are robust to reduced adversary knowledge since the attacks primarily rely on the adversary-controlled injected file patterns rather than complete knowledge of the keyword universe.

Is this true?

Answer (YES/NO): NO